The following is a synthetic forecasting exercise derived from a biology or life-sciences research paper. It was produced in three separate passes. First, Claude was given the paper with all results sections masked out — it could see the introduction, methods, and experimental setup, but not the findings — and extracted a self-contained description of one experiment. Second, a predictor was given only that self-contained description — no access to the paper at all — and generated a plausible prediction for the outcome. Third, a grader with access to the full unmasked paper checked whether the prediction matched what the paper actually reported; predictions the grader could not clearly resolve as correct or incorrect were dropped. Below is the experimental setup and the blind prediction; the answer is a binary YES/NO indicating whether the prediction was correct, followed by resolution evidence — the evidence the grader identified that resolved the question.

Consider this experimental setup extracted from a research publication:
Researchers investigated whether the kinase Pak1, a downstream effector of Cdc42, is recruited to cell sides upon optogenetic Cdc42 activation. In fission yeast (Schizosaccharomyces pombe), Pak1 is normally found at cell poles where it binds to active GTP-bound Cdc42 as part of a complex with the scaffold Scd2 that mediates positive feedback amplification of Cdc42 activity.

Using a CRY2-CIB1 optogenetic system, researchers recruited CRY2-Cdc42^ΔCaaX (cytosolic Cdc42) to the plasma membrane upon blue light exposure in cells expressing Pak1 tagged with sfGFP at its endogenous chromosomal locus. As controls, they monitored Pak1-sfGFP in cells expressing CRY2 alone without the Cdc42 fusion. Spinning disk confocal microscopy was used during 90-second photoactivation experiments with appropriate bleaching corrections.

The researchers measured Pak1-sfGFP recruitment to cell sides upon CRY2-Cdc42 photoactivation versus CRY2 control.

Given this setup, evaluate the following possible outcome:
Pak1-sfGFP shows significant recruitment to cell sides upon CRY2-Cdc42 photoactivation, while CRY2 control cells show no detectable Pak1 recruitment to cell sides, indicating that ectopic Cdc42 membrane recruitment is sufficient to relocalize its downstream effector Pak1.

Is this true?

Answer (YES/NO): NO